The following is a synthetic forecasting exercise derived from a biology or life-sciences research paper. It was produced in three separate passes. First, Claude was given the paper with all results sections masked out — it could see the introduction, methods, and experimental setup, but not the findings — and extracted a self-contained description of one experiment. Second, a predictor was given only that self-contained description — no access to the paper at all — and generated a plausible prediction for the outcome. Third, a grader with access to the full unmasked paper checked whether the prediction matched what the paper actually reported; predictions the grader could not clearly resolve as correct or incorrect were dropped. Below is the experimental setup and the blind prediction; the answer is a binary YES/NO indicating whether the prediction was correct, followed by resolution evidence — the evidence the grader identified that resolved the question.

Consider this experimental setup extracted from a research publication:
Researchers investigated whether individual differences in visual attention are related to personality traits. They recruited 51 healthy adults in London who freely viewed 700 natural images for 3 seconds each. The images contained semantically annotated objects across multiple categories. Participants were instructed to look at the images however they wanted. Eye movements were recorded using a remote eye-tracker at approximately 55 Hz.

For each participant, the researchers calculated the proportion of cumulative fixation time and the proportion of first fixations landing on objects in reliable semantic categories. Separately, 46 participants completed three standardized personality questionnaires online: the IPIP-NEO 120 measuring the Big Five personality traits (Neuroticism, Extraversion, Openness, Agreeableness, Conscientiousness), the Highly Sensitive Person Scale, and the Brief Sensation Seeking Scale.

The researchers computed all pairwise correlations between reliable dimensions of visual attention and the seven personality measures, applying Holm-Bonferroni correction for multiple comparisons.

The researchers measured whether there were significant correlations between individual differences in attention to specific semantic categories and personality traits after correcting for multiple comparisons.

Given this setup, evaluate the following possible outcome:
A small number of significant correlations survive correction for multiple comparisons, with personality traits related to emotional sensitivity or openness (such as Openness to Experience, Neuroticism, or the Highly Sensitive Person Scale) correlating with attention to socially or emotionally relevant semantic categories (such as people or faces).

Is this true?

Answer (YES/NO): NO